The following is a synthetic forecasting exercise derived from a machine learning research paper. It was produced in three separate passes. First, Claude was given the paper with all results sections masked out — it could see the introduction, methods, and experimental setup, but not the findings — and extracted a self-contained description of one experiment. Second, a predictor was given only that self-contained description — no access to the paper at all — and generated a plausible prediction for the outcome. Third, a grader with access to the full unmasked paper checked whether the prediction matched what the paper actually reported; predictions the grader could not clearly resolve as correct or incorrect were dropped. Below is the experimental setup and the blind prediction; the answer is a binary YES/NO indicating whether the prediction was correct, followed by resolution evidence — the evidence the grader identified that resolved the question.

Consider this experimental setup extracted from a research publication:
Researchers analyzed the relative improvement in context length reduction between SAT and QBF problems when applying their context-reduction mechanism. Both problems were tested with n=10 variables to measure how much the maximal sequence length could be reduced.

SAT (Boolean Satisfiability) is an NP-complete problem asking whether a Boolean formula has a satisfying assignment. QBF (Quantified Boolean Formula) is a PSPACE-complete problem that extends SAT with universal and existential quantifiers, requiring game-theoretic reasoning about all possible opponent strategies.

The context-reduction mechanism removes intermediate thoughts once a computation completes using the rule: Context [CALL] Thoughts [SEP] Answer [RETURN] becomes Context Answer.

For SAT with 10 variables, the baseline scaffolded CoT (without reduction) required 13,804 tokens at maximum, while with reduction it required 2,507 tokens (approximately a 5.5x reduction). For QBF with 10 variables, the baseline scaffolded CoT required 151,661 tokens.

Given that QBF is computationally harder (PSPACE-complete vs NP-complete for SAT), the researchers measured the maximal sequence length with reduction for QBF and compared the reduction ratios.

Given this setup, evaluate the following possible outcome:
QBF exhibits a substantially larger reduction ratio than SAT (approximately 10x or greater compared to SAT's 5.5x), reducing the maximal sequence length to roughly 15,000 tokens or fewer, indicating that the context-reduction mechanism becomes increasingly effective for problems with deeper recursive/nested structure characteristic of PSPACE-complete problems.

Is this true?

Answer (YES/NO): YES